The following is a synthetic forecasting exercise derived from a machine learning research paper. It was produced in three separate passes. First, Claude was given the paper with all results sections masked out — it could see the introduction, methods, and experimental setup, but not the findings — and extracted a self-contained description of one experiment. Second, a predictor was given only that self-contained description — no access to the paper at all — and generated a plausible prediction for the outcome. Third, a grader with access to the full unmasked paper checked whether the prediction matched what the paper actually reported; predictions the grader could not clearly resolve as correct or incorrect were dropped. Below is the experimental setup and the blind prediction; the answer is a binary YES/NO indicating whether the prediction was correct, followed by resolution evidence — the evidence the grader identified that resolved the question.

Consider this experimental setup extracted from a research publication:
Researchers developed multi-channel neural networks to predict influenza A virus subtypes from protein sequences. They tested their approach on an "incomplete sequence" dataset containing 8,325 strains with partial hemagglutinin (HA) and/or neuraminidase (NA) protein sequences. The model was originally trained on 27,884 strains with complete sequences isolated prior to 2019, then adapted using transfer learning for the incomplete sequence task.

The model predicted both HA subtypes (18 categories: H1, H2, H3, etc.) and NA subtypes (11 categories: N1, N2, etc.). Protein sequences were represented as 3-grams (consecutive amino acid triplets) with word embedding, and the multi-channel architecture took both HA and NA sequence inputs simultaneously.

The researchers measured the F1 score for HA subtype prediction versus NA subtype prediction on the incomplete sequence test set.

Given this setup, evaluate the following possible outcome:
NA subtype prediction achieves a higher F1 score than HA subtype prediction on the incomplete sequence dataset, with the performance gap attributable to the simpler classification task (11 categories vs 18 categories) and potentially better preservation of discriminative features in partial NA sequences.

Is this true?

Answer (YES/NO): YES